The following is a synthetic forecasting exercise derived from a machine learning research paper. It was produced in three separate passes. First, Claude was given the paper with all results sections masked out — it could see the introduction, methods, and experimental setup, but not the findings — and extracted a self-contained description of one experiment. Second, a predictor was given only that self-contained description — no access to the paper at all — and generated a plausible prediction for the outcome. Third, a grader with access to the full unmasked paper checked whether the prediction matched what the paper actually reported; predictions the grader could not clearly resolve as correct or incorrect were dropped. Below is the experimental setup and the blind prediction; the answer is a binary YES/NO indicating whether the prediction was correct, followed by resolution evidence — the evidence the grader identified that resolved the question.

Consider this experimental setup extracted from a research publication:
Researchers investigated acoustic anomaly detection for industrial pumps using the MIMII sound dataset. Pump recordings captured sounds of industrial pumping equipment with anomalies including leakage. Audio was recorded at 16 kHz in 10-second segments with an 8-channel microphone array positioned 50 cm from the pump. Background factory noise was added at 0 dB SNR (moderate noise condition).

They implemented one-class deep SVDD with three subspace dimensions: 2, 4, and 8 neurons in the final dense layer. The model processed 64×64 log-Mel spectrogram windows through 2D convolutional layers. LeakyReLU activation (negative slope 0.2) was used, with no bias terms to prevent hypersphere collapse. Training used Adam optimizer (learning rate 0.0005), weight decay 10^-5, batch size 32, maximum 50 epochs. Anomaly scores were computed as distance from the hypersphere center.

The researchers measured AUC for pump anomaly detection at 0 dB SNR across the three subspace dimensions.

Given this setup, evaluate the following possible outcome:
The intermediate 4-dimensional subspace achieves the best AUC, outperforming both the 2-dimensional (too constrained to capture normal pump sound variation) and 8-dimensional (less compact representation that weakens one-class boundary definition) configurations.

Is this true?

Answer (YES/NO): NO